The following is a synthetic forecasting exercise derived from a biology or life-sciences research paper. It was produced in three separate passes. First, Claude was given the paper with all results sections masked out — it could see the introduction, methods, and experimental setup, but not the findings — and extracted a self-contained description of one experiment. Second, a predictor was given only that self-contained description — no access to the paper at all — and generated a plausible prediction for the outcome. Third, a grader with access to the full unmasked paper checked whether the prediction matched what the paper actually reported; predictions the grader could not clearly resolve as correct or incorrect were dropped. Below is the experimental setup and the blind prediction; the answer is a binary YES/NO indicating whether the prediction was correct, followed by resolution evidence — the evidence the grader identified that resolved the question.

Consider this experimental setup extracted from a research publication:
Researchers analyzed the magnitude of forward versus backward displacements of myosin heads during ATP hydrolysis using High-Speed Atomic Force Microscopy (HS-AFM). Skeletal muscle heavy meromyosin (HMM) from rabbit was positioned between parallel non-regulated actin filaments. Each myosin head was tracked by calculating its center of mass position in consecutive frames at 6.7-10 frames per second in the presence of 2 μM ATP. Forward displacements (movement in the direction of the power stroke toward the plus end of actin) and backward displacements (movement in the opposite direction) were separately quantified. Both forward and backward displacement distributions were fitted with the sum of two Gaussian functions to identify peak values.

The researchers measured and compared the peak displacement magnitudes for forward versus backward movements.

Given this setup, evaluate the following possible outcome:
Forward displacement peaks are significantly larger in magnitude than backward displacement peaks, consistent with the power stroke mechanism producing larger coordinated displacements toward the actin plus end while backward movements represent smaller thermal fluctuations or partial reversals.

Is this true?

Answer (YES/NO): YES